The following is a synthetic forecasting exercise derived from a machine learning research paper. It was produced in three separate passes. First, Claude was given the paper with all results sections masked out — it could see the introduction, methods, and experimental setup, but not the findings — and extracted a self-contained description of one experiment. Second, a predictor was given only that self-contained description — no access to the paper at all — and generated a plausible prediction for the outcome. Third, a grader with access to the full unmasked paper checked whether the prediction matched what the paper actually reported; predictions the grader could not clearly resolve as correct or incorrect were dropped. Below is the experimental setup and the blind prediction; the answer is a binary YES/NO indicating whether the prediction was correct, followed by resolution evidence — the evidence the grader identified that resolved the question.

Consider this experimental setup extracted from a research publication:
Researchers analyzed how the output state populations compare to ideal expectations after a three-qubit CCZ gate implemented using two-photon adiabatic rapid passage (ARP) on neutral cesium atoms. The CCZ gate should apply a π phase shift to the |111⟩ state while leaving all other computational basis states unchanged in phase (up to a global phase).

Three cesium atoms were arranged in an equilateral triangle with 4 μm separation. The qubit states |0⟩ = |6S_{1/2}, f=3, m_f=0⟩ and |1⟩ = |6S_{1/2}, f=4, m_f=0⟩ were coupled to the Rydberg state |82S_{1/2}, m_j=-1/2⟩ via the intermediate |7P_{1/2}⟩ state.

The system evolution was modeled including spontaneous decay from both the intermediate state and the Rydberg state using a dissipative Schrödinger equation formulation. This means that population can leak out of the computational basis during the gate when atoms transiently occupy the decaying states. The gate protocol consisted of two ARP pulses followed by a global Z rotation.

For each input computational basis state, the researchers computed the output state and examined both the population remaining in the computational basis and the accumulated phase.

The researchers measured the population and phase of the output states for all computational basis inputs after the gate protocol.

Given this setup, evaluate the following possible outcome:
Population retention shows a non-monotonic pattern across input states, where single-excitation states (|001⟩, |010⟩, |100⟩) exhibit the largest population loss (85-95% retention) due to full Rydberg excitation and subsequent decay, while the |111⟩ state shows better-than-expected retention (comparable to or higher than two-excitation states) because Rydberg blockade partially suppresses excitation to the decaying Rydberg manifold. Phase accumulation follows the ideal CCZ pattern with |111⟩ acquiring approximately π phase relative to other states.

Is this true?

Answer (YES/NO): NO